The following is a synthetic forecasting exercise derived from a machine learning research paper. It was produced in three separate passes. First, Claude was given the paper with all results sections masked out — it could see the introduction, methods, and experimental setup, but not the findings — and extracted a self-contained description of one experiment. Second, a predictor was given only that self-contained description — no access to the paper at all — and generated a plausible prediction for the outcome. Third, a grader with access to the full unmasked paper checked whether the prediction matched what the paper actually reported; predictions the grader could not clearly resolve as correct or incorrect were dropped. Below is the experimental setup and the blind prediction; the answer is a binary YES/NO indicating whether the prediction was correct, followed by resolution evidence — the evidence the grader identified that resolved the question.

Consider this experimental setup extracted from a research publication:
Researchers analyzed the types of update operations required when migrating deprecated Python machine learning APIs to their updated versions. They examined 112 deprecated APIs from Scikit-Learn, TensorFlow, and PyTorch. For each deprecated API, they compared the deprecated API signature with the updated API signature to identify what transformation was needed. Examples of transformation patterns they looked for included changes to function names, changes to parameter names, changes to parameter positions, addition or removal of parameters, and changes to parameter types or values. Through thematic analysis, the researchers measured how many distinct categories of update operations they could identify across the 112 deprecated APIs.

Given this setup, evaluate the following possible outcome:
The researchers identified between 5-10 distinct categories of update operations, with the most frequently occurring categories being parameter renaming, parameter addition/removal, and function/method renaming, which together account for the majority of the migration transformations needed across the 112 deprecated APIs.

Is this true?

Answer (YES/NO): YES